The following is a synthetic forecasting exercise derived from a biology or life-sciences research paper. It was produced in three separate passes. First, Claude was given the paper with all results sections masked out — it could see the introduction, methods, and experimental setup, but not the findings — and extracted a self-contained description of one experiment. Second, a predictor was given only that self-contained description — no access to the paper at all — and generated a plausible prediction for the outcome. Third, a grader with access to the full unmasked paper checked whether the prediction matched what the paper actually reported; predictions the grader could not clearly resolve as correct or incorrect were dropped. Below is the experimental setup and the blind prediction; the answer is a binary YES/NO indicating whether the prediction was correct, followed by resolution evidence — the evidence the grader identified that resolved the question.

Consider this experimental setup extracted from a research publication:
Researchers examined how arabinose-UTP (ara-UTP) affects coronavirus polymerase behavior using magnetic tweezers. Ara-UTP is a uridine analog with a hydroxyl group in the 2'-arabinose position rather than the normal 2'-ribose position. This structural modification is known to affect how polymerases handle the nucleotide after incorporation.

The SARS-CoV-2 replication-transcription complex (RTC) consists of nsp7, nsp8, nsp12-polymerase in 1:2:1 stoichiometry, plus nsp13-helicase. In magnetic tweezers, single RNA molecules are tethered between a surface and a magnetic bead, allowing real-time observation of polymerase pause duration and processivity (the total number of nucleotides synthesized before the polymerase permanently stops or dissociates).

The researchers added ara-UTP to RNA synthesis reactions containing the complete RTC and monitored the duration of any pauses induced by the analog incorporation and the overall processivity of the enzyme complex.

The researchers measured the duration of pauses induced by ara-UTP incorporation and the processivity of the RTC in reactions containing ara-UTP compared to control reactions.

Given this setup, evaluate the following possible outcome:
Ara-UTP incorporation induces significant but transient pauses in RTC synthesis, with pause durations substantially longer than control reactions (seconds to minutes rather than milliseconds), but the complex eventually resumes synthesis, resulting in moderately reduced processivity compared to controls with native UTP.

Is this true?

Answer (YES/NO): NO